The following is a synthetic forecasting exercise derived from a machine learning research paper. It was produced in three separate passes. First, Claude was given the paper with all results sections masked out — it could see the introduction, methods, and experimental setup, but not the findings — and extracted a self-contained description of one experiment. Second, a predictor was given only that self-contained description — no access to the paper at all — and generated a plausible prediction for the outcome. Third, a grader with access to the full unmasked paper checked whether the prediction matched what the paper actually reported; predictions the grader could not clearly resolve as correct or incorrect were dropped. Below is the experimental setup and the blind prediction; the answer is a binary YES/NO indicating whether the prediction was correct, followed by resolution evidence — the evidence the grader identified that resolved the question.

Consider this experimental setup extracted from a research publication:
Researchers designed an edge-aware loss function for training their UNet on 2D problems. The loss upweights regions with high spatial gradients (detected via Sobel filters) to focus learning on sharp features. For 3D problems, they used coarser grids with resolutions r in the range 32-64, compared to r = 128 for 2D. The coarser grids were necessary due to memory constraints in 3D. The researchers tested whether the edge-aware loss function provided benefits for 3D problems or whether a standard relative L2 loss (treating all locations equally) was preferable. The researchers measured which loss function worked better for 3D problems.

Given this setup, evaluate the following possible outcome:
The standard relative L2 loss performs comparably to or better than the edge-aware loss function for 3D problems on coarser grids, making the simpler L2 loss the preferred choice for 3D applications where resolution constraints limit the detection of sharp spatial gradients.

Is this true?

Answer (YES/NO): YES